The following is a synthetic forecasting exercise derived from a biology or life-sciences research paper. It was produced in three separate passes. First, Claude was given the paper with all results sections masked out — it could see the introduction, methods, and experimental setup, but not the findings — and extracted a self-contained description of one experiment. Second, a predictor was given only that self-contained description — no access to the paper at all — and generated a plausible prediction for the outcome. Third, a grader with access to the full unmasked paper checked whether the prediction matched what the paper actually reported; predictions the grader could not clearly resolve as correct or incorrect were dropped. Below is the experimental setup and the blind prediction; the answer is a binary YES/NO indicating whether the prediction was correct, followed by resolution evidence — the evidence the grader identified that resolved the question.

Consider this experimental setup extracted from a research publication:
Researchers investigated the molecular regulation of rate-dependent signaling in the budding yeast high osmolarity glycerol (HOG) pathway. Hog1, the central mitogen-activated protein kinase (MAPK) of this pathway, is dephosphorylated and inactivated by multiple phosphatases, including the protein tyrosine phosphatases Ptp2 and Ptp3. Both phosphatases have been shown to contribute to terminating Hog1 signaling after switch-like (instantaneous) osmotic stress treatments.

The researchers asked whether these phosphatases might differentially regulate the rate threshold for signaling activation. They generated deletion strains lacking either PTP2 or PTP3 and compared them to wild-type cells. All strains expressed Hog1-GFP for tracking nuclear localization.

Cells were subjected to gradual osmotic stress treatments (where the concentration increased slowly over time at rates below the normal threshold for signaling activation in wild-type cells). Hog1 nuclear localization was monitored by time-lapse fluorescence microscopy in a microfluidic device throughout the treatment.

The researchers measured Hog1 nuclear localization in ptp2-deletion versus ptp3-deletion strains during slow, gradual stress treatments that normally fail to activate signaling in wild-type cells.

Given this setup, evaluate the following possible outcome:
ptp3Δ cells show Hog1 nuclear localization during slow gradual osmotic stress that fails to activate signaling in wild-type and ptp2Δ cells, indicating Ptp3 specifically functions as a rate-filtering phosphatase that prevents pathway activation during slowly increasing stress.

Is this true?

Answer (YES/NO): NO